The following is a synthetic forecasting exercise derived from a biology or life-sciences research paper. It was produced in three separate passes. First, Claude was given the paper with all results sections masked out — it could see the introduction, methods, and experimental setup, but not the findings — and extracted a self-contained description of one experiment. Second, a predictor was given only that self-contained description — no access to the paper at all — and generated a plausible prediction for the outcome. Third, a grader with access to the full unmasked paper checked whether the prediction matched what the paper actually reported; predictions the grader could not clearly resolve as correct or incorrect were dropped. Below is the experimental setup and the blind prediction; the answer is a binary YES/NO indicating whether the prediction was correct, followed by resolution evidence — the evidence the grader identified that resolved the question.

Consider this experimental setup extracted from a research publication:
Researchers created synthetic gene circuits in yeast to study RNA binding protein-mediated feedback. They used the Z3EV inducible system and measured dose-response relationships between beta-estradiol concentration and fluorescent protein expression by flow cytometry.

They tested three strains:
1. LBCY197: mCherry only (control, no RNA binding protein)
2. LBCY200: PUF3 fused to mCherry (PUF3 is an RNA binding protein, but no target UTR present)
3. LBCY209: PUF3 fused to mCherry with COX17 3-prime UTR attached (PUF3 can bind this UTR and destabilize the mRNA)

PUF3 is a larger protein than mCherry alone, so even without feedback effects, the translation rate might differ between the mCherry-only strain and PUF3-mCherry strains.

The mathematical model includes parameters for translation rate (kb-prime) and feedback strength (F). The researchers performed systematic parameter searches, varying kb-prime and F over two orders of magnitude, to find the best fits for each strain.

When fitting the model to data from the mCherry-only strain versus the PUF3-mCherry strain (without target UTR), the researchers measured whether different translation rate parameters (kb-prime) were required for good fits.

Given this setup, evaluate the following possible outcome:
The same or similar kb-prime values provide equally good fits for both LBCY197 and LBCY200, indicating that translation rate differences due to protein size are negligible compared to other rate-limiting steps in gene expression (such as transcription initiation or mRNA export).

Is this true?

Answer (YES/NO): NO